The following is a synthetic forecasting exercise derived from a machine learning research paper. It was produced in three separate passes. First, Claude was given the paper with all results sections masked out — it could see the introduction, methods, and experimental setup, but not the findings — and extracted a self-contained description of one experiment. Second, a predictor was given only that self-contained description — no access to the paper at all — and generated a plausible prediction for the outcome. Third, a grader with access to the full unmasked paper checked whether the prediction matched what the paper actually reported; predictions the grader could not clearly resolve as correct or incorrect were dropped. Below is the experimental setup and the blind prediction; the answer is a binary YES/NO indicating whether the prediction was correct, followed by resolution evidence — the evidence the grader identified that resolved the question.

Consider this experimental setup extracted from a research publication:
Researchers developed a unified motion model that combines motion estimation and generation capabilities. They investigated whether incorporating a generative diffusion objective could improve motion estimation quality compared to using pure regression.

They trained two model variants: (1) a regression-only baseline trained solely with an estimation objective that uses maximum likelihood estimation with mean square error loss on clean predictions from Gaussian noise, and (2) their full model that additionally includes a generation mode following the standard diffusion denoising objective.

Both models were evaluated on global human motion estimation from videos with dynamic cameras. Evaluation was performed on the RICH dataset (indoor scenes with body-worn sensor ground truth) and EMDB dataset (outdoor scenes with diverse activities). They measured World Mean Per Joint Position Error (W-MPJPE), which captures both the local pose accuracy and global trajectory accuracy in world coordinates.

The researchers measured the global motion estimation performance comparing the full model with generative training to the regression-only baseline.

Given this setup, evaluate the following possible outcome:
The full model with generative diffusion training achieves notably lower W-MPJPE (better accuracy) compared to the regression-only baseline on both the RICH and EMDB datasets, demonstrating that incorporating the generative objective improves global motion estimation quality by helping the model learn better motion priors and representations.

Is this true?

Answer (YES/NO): YES